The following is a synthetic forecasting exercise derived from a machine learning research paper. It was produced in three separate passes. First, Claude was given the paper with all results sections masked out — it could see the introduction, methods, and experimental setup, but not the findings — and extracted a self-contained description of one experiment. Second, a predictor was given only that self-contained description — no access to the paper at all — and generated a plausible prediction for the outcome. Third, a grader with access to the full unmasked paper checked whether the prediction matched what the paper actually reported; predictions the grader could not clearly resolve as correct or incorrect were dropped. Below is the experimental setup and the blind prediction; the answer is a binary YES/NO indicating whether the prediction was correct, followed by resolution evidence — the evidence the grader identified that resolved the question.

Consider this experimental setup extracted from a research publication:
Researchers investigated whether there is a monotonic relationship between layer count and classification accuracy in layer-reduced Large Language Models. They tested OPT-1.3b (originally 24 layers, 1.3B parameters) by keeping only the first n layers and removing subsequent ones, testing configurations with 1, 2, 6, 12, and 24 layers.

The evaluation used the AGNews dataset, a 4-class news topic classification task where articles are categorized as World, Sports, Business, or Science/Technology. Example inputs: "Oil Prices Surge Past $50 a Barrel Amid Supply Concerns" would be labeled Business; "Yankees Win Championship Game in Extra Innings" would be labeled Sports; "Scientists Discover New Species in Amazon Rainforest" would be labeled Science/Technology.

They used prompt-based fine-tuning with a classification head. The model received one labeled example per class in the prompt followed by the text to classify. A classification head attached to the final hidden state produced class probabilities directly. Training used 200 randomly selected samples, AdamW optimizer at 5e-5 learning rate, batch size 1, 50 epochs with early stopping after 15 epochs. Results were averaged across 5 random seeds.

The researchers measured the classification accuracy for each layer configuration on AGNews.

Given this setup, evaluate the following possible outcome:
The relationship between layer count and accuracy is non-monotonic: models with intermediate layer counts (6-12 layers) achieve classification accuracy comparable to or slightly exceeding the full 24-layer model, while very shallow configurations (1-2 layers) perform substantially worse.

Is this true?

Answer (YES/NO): NO